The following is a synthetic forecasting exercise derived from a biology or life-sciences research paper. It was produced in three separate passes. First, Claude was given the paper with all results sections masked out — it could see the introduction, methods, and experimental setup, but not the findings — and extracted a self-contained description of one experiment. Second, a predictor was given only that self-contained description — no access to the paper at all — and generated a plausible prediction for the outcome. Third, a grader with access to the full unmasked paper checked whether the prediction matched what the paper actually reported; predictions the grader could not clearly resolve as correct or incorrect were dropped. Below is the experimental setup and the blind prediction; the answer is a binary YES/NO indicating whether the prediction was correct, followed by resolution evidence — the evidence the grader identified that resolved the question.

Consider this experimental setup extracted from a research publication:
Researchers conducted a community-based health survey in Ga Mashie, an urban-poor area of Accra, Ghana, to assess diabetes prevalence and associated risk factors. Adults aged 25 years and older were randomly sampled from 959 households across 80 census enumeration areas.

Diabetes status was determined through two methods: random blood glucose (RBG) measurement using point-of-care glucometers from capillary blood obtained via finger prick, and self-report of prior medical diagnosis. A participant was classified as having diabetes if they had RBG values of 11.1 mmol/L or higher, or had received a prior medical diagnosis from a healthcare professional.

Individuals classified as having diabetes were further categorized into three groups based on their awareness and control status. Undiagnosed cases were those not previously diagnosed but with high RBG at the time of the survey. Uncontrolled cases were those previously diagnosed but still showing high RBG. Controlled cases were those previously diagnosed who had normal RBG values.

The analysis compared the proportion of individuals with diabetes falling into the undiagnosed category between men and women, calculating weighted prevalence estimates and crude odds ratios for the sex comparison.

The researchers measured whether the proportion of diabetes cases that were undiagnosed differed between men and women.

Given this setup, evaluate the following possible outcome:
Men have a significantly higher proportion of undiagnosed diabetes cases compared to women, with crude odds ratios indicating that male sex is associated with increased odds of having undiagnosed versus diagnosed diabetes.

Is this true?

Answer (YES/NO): YES